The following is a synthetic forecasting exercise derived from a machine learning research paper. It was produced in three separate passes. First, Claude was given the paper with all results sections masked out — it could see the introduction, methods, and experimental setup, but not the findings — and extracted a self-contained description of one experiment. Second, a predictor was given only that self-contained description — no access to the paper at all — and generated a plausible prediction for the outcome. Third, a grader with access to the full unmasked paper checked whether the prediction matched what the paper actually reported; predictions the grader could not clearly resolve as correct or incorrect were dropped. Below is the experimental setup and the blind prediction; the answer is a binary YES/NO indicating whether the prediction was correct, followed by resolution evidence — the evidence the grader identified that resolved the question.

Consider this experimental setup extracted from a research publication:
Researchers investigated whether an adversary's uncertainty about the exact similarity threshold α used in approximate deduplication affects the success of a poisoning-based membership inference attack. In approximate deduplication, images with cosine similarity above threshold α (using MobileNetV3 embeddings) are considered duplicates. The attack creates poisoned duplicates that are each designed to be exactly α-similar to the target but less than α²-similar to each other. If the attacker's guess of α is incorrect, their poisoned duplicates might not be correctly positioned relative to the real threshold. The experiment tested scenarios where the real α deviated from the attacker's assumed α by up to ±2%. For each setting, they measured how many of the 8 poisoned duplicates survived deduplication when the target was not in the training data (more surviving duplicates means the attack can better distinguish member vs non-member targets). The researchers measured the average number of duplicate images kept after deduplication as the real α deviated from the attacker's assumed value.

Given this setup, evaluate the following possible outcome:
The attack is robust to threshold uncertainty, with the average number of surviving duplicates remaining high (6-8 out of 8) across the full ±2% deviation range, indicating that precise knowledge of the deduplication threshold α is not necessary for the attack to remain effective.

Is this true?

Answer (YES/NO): YES